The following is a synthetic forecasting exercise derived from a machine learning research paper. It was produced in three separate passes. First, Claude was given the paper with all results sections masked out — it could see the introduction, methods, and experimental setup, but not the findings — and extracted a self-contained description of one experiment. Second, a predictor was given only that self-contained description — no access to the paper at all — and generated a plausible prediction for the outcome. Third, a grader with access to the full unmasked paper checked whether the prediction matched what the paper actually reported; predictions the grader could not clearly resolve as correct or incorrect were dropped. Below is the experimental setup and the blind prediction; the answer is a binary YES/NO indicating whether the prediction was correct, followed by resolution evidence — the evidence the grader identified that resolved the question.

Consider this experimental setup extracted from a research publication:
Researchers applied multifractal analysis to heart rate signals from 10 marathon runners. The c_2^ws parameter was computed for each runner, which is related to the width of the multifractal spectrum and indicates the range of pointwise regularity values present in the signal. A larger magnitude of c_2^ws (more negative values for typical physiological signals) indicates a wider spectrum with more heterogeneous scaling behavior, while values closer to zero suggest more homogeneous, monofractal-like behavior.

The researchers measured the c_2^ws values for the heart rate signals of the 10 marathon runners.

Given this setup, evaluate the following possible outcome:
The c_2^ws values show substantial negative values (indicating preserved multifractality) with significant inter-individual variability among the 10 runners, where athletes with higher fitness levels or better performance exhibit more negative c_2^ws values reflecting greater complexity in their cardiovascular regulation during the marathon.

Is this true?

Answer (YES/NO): NO